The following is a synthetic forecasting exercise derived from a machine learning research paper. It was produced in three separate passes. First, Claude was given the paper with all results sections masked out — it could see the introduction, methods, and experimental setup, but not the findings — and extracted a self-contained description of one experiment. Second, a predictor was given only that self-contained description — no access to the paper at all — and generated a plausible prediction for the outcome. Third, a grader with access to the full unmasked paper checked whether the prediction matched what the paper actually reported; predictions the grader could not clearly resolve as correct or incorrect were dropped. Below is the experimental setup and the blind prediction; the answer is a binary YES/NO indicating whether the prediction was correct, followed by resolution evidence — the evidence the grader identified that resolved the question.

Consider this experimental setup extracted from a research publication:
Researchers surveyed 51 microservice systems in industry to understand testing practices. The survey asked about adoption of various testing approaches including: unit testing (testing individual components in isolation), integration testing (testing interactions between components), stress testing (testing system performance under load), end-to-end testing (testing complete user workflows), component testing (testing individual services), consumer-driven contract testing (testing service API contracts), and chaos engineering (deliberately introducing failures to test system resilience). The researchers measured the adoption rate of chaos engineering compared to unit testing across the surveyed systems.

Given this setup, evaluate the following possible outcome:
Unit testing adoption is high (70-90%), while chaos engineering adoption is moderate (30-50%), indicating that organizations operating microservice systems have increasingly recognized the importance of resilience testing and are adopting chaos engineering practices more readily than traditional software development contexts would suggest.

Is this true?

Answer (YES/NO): NO